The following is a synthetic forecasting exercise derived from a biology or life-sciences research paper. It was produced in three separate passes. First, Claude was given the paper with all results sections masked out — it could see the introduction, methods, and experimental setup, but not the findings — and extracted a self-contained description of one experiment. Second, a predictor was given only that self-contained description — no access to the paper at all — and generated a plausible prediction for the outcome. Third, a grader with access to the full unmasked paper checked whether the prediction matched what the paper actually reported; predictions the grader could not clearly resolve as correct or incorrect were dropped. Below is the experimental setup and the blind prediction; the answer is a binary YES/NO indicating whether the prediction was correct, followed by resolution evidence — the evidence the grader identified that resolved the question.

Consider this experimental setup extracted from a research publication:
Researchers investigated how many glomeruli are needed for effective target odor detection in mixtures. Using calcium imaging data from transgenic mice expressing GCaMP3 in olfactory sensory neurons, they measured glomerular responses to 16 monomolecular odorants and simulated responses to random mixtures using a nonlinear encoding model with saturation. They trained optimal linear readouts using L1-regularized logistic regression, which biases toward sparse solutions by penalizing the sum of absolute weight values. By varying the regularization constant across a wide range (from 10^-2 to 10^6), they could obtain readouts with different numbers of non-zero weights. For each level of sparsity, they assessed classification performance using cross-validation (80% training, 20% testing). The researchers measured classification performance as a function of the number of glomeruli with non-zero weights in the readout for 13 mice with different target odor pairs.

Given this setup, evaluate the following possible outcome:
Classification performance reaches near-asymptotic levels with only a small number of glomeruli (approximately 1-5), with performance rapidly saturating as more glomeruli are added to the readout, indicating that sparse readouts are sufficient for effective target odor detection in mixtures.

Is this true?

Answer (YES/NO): NO